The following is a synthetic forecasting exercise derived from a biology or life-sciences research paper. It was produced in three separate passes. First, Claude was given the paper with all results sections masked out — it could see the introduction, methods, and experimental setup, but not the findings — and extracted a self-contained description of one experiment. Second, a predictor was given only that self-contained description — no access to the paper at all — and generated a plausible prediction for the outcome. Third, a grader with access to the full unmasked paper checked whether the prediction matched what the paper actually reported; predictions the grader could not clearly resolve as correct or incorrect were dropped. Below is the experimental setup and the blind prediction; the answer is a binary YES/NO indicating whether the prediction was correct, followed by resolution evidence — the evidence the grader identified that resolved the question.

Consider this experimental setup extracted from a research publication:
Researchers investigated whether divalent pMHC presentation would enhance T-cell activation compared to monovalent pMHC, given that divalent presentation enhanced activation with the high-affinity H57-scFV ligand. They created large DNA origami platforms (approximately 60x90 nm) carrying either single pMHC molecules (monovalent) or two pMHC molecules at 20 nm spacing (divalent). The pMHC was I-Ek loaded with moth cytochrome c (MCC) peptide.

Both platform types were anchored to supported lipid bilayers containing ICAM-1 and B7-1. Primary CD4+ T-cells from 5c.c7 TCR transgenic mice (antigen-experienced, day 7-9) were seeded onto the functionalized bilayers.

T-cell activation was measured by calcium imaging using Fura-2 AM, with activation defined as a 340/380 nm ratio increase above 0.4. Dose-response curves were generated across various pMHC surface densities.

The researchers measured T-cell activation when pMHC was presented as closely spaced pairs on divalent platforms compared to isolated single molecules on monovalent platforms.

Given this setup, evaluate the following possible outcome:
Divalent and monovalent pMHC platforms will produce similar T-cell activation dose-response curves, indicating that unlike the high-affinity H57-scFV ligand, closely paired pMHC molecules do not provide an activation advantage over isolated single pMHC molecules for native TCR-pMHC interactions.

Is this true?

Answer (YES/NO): YES